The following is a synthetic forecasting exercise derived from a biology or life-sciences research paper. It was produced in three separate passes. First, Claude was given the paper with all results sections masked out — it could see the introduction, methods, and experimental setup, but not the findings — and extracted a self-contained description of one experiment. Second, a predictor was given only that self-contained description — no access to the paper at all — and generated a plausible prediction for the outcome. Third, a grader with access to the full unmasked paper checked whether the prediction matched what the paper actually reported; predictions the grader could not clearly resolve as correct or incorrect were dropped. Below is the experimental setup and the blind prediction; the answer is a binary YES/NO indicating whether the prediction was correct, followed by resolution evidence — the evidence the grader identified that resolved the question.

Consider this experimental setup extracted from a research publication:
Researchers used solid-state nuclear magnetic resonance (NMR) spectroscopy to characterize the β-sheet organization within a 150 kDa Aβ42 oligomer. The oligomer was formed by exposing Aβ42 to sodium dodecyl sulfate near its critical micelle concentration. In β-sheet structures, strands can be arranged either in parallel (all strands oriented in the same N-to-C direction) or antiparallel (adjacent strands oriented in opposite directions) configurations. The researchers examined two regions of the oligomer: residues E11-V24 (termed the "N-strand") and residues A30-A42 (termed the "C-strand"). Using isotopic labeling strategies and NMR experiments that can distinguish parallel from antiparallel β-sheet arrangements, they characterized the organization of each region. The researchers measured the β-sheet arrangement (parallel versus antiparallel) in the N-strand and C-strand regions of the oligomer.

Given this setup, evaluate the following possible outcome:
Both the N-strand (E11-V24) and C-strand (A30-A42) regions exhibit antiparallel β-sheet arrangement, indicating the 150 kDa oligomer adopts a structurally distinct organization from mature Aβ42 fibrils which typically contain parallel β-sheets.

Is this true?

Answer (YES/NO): NO